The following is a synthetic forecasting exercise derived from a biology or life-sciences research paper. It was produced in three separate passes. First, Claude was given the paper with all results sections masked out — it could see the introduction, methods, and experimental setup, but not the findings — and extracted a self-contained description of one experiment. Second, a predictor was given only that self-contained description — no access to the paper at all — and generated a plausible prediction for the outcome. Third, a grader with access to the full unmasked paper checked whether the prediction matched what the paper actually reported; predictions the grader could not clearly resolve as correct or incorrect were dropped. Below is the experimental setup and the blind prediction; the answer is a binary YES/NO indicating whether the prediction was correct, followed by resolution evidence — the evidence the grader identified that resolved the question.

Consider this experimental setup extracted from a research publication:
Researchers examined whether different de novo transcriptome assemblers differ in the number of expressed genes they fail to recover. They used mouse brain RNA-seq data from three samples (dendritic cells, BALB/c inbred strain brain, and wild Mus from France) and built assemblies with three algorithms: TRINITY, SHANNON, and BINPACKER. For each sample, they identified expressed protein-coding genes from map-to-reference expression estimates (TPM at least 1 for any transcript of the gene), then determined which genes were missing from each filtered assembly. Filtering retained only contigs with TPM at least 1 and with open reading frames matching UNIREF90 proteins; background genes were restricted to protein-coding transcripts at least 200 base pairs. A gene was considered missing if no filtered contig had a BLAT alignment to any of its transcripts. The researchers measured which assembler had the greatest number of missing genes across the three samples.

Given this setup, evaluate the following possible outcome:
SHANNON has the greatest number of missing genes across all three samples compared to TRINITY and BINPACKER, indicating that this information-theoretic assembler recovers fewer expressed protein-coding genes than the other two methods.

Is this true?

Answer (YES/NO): YES